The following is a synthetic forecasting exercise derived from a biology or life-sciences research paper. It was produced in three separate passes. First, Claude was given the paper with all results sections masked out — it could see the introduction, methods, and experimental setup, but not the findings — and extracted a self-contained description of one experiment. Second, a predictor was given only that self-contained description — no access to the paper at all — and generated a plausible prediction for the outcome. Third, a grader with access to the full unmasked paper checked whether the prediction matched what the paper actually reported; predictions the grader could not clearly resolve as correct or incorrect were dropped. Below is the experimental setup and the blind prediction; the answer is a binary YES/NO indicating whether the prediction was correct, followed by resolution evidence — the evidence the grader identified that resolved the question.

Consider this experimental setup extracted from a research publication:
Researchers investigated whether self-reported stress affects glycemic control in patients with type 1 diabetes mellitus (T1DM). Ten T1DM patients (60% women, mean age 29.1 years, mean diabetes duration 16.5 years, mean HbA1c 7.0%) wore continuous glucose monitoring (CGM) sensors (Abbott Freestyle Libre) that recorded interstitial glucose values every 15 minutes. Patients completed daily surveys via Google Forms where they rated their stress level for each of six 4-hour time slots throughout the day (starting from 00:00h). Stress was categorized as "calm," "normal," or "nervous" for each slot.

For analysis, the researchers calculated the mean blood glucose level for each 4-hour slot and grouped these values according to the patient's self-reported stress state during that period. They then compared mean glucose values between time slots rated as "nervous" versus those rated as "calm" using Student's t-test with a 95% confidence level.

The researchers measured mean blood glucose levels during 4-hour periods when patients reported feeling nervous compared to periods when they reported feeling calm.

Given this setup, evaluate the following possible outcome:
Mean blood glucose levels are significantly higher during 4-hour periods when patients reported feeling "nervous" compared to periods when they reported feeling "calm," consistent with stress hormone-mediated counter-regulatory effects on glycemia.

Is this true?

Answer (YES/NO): YES